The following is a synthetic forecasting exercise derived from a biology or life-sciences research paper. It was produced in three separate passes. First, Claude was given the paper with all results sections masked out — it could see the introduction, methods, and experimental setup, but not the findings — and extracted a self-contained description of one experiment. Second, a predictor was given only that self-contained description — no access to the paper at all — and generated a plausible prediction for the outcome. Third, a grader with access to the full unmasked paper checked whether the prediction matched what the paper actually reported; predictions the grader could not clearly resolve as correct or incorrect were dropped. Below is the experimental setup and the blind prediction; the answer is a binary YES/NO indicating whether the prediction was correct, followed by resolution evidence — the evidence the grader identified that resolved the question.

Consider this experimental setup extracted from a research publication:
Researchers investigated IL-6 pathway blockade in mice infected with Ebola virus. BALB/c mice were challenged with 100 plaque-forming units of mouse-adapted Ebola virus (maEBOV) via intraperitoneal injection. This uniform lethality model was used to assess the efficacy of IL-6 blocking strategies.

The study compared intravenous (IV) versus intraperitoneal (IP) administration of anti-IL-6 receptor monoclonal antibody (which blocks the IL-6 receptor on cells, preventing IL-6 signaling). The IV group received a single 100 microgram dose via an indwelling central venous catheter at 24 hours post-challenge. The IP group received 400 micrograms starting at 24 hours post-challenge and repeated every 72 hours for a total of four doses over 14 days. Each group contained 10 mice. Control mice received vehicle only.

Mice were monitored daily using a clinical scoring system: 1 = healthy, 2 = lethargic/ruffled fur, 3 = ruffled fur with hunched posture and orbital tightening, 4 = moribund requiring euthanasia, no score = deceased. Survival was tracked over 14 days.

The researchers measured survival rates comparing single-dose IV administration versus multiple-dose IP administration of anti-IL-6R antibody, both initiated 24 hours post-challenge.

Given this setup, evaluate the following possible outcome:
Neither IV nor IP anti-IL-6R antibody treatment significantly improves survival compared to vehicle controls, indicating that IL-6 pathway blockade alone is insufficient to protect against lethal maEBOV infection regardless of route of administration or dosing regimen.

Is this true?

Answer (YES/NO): NO